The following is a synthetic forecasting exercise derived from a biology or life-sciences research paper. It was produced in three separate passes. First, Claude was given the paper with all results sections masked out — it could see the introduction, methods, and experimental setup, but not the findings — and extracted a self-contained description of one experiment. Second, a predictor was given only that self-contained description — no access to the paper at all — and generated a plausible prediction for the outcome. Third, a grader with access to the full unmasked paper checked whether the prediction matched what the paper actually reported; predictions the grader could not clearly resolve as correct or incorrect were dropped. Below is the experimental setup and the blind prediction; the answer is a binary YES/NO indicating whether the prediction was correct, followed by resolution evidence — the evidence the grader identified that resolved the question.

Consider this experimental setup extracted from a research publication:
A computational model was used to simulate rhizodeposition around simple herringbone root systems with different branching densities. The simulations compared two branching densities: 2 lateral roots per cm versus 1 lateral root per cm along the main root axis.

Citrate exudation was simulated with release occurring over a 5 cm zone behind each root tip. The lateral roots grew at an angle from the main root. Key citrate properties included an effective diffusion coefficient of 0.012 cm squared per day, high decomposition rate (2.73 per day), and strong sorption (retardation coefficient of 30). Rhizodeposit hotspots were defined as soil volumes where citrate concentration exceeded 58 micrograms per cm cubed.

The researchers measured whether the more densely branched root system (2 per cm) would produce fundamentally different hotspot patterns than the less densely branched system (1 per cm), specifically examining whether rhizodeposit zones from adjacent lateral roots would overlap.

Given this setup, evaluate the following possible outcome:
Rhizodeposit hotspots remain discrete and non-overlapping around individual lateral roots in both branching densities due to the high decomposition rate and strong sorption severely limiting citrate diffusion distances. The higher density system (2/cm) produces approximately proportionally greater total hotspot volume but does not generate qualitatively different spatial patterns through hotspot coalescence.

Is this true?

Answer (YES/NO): NO